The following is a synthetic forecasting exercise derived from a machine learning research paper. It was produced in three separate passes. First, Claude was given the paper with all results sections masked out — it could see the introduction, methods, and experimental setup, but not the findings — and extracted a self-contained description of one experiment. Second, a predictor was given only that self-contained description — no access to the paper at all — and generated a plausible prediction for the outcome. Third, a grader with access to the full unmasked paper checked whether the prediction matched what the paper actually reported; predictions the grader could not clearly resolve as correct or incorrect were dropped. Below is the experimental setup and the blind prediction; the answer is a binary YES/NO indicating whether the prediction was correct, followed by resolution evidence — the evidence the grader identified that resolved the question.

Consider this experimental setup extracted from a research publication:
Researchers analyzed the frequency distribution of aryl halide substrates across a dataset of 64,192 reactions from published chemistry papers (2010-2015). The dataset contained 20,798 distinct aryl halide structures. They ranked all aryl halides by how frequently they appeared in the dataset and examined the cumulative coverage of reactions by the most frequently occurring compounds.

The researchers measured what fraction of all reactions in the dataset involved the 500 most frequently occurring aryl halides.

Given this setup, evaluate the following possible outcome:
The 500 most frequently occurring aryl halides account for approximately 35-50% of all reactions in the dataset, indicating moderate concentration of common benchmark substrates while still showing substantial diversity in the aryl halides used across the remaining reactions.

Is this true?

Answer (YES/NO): NO